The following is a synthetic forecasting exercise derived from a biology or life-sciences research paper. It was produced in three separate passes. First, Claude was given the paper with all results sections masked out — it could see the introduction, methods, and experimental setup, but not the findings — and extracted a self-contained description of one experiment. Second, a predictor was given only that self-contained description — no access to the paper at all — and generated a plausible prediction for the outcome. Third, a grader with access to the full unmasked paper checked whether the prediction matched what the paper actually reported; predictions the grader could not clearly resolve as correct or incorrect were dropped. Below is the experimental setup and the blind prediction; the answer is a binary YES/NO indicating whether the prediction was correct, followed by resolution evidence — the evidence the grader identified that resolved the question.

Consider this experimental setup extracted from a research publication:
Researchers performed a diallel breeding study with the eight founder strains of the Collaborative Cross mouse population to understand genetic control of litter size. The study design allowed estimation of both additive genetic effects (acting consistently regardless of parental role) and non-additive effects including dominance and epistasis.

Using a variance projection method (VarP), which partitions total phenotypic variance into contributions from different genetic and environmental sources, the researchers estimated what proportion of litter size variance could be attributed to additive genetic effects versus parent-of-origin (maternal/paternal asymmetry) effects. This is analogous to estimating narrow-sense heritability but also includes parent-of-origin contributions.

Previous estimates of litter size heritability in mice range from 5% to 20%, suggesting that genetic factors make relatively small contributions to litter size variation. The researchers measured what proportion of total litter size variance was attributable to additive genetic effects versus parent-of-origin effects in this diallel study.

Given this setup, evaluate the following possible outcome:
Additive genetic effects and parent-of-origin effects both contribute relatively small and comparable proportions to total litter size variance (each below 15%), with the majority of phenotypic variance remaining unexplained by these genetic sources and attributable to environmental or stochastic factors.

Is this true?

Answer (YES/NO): YES